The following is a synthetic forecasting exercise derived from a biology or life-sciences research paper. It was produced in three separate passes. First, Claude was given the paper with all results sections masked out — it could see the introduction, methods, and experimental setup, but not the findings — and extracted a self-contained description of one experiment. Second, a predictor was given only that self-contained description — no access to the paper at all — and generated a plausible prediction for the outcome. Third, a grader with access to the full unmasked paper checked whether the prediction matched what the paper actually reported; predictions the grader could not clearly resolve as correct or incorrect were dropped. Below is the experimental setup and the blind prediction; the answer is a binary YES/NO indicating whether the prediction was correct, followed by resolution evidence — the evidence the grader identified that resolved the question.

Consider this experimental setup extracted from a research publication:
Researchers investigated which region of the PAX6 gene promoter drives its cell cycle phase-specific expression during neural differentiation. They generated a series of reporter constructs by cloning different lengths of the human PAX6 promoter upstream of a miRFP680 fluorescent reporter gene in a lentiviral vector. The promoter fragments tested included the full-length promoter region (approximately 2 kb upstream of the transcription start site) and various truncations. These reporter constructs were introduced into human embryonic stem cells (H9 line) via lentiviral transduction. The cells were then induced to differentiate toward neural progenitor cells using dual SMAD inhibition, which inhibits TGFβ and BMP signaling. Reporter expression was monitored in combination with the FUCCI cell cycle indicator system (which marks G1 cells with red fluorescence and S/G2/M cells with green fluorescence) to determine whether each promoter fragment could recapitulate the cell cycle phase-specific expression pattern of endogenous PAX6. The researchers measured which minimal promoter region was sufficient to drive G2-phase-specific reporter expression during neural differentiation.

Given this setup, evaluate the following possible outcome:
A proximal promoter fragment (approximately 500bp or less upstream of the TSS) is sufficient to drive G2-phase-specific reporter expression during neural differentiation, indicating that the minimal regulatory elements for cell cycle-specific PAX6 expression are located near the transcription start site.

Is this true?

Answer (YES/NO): YES